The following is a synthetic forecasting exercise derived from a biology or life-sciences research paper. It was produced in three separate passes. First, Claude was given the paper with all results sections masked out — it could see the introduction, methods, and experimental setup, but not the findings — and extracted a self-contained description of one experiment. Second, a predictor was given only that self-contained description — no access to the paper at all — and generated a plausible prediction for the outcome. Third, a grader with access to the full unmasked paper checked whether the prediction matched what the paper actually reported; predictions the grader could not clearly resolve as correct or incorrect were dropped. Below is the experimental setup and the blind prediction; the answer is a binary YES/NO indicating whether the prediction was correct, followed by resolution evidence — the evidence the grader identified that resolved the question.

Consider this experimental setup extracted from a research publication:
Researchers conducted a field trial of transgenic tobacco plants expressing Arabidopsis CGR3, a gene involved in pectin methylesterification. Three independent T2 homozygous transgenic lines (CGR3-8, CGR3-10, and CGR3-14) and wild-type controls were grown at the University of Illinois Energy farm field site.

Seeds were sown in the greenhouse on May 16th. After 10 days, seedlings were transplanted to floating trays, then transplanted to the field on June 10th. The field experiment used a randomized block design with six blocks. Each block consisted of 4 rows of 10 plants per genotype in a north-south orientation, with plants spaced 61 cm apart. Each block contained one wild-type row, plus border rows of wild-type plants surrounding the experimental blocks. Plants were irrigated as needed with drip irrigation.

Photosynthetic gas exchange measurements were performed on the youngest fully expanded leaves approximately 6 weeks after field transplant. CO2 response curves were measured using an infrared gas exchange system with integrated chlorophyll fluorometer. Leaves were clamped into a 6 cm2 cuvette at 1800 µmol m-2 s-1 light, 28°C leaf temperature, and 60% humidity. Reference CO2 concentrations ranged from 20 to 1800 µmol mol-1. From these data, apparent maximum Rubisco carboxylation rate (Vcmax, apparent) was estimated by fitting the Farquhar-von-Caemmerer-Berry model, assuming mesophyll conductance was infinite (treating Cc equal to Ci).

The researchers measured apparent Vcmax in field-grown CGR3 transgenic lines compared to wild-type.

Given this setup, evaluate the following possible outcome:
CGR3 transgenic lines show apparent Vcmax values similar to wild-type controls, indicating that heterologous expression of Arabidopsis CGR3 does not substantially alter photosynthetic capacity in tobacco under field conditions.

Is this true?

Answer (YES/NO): NO